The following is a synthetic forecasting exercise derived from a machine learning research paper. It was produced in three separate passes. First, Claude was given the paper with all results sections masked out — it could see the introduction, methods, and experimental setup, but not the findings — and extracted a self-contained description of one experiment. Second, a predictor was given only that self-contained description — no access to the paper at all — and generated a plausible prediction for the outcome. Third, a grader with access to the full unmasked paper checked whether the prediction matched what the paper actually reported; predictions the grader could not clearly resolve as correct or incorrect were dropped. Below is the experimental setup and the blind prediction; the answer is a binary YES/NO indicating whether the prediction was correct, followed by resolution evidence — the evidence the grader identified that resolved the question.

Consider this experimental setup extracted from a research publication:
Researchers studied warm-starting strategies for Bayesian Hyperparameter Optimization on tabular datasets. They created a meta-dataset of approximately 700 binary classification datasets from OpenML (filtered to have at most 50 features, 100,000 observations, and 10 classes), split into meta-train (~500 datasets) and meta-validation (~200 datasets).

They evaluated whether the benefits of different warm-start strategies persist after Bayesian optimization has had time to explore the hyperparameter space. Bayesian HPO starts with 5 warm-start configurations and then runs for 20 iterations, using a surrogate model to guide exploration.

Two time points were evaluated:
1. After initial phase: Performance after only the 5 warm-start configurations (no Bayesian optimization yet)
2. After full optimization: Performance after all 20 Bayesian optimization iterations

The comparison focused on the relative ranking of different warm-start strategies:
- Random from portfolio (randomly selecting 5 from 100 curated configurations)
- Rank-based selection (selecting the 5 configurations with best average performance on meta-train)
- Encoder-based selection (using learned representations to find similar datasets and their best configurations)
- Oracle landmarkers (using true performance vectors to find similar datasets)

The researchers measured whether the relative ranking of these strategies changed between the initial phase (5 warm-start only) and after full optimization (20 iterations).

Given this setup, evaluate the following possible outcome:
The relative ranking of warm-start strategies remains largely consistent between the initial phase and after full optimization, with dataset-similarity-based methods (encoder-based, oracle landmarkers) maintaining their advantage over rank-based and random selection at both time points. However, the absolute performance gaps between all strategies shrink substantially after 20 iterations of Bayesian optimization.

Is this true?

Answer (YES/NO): NO